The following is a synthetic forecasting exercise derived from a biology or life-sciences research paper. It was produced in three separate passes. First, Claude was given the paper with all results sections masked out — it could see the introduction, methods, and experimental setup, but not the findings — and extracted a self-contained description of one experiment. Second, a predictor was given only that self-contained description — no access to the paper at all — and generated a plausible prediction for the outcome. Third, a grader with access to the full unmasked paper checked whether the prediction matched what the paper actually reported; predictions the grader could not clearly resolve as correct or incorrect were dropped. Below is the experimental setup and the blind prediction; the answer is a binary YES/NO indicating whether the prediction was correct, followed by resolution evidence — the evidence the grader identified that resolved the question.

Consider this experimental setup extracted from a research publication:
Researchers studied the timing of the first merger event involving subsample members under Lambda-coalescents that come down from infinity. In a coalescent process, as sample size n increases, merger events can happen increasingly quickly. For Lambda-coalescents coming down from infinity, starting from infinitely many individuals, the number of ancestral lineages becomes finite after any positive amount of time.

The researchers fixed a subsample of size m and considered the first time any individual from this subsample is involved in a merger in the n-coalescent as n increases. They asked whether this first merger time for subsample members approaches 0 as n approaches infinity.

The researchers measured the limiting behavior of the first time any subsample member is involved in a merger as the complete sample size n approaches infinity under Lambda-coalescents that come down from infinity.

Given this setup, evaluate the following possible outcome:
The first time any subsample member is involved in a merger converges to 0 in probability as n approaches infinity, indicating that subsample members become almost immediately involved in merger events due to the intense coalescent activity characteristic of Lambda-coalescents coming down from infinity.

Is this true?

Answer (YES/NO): YES